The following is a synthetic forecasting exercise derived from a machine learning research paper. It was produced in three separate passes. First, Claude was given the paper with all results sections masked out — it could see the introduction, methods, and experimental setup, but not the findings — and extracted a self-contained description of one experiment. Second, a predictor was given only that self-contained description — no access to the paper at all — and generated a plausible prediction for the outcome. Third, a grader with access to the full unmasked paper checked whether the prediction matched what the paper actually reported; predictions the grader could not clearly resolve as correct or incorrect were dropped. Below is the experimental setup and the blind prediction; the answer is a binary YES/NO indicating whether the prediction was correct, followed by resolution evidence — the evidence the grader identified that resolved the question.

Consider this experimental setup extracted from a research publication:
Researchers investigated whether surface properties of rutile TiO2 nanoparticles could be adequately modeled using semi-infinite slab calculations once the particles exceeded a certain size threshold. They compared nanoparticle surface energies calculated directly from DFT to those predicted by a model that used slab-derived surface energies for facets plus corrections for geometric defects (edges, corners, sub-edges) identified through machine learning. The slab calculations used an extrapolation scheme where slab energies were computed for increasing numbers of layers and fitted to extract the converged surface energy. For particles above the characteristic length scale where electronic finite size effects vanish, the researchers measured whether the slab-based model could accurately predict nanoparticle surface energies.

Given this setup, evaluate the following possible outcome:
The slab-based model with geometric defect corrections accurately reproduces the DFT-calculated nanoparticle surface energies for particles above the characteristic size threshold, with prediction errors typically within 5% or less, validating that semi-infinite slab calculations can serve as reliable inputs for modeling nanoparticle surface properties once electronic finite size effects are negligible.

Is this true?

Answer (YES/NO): YES